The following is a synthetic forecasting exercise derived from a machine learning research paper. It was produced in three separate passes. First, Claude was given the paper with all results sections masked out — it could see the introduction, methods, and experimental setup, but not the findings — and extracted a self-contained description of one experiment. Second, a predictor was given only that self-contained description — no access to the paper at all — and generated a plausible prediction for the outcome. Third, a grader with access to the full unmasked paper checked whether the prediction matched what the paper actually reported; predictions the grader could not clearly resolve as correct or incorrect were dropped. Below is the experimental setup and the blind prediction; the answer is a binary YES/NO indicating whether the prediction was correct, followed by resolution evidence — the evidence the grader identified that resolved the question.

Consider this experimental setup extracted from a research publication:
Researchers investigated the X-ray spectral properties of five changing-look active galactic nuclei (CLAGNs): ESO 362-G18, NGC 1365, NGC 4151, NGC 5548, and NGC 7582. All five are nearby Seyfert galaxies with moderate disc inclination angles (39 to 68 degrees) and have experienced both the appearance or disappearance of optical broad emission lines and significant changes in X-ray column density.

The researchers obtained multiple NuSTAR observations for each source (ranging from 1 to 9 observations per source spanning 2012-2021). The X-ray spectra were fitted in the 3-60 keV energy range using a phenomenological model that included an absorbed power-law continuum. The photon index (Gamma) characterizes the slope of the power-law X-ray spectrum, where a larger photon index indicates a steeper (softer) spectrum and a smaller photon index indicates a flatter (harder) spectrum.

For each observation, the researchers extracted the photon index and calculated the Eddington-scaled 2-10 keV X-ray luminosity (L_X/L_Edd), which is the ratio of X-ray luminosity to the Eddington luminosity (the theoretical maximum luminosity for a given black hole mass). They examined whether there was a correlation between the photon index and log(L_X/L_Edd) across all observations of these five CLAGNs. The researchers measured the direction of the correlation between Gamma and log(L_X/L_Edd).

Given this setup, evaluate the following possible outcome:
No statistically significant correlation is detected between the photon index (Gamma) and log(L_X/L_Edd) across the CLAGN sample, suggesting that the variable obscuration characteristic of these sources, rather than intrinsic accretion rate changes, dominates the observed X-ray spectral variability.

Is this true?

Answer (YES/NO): NO